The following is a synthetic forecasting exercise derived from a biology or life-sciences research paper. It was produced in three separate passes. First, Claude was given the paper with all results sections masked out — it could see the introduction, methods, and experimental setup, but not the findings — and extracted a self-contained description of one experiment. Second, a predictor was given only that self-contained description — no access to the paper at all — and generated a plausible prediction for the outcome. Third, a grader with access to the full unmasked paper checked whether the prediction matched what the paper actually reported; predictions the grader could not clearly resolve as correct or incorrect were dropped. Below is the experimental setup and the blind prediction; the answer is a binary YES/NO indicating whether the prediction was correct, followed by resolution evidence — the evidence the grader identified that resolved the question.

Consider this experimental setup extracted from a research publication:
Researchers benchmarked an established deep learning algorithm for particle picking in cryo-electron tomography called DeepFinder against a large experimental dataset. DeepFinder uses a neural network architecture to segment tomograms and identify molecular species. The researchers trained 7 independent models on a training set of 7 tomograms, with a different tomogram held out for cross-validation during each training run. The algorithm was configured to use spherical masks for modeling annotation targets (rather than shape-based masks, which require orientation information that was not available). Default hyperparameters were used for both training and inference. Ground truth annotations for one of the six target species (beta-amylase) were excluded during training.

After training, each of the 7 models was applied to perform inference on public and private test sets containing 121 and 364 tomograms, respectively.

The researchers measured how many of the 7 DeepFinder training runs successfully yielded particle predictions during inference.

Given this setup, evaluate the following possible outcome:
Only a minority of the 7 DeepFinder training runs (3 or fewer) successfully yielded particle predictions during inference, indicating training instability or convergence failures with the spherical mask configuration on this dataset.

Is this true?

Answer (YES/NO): YES